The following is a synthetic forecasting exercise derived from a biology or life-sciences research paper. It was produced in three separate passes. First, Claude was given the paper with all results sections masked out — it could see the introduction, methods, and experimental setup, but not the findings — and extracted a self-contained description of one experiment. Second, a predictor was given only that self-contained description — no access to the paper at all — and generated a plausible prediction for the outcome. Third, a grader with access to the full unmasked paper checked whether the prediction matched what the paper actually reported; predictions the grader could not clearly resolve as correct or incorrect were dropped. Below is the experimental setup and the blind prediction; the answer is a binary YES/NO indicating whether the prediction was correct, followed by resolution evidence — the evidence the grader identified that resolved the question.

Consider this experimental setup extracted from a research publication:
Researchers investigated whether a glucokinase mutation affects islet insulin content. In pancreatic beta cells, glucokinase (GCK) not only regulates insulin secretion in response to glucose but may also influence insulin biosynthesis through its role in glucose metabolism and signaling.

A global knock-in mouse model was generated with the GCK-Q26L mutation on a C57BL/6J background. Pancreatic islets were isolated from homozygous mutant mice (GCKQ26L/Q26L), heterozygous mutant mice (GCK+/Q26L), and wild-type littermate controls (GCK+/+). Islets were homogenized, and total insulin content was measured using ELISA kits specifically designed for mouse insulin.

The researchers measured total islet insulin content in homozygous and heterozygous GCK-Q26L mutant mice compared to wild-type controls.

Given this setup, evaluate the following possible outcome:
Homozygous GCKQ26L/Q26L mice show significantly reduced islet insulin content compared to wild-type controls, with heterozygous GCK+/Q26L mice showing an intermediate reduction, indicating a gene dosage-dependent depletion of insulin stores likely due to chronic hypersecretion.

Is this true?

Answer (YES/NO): NO